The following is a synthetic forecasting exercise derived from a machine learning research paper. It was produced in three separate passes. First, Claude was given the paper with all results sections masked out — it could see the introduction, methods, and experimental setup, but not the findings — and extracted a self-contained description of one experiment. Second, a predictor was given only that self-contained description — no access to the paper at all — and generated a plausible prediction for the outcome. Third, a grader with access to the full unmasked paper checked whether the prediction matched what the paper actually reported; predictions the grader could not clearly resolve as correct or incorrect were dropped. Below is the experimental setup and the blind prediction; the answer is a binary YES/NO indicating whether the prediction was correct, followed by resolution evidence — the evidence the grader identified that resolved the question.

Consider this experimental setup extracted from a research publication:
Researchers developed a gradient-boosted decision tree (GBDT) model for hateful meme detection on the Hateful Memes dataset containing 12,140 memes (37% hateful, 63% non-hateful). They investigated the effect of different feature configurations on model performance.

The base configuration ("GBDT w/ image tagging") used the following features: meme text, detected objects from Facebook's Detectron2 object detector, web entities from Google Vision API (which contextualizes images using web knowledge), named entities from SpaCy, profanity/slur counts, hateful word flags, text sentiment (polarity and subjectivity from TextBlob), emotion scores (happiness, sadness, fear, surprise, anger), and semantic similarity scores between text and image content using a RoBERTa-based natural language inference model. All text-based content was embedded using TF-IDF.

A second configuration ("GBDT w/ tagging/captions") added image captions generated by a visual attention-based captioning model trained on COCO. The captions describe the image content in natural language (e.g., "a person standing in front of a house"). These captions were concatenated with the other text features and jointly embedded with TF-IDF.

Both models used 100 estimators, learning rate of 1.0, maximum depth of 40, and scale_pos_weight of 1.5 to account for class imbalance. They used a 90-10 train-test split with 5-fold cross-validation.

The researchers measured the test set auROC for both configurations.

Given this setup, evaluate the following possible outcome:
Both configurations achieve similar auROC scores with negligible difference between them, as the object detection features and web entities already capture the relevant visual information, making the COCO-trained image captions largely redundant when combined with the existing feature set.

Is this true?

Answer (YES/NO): YES